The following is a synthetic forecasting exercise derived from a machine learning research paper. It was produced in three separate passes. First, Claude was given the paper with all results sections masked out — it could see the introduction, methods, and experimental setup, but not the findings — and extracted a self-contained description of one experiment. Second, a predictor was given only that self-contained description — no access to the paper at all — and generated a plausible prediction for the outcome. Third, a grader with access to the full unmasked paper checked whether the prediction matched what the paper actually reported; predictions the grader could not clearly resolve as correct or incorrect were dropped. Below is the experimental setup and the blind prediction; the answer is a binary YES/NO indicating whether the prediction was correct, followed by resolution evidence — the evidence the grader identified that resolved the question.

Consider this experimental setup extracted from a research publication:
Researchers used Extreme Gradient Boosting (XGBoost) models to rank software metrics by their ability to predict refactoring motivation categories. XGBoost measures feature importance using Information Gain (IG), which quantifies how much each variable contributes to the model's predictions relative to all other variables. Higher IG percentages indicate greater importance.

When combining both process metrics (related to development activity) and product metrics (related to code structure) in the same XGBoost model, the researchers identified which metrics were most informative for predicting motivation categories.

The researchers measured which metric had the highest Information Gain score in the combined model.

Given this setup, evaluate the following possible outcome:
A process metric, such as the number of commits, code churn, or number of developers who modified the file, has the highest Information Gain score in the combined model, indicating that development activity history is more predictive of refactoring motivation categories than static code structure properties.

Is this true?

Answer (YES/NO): NO